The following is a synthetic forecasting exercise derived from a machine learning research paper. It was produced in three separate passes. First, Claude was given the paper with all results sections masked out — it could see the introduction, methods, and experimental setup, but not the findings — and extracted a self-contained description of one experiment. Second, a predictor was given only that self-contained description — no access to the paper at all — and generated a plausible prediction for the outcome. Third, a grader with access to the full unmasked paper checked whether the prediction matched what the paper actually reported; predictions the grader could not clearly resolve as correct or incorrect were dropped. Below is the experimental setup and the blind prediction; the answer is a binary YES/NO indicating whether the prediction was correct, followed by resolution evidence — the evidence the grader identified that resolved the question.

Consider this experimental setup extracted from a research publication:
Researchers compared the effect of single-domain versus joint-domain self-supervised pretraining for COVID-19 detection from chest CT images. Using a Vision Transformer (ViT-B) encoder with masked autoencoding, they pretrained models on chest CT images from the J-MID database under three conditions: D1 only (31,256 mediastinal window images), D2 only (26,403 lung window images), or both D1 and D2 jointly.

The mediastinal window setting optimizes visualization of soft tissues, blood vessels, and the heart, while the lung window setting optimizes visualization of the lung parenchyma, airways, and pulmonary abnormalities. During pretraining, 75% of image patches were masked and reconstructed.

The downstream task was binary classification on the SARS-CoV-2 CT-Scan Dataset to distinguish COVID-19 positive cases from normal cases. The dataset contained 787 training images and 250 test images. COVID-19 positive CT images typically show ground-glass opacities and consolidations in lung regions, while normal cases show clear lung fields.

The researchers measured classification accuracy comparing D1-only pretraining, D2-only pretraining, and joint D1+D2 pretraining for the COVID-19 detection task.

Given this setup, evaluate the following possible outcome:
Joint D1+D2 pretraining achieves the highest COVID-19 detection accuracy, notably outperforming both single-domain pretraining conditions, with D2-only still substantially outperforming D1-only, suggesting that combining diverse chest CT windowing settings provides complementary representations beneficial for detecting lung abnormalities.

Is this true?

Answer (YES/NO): YES